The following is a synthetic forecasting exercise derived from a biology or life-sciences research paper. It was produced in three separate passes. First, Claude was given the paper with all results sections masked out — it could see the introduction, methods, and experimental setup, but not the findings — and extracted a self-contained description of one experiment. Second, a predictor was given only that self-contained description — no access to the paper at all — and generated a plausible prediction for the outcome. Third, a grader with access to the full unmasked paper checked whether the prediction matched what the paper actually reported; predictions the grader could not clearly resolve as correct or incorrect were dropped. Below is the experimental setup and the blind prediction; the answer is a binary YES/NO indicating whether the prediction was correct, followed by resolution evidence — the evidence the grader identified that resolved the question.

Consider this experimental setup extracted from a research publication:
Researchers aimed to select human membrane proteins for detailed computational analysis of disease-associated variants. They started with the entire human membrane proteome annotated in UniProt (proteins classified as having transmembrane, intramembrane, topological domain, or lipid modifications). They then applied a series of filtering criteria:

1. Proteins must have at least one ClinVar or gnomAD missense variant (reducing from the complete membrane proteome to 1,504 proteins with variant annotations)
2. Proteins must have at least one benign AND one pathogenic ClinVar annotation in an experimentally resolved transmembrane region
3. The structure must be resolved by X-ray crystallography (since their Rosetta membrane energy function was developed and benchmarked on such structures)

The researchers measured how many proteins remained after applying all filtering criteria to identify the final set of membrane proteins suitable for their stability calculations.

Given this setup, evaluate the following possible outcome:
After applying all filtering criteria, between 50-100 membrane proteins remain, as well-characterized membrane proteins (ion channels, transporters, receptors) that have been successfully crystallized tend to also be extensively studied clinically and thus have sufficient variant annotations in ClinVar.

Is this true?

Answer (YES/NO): NO